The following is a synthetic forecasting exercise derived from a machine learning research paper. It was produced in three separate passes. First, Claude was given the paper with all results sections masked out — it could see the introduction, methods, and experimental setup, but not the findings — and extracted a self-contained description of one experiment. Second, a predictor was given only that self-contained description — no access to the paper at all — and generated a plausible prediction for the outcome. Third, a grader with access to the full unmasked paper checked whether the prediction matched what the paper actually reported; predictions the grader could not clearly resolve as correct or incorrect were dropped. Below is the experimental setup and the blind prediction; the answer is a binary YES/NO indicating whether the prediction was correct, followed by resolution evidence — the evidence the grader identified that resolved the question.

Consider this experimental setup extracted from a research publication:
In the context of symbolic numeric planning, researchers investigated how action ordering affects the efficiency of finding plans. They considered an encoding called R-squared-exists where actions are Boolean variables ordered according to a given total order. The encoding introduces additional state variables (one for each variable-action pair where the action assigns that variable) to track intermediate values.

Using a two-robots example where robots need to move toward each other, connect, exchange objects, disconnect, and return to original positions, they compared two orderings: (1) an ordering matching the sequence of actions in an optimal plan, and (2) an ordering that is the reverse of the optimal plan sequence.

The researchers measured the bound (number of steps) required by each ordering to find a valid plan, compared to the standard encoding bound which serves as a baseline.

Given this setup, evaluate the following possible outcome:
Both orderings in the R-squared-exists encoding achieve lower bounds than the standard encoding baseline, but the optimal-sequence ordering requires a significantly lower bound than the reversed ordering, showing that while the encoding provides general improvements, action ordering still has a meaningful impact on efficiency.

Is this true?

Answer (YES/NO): NO